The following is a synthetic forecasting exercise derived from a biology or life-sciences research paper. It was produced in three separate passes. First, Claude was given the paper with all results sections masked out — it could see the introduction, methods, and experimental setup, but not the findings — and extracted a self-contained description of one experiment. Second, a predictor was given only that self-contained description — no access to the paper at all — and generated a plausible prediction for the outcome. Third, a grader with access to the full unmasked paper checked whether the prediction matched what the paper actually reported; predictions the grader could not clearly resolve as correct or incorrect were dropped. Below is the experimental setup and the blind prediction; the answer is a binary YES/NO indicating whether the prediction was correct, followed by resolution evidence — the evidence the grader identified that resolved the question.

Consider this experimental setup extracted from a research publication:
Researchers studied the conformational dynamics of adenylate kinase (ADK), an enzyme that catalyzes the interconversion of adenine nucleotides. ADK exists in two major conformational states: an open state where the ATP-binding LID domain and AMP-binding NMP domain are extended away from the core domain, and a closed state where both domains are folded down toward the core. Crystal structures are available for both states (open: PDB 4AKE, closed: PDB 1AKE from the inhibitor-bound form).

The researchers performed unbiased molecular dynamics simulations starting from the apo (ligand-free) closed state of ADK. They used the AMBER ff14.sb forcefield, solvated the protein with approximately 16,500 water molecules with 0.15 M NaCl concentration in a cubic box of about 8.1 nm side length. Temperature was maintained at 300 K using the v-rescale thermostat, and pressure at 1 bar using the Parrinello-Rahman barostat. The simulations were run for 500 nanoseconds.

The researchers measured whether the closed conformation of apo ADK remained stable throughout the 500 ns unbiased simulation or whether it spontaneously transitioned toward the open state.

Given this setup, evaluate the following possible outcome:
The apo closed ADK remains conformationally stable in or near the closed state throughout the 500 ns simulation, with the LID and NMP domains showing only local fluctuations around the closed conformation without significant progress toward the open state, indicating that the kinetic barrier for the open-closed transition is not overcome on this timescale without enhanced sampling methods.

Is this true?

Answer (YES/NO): NO